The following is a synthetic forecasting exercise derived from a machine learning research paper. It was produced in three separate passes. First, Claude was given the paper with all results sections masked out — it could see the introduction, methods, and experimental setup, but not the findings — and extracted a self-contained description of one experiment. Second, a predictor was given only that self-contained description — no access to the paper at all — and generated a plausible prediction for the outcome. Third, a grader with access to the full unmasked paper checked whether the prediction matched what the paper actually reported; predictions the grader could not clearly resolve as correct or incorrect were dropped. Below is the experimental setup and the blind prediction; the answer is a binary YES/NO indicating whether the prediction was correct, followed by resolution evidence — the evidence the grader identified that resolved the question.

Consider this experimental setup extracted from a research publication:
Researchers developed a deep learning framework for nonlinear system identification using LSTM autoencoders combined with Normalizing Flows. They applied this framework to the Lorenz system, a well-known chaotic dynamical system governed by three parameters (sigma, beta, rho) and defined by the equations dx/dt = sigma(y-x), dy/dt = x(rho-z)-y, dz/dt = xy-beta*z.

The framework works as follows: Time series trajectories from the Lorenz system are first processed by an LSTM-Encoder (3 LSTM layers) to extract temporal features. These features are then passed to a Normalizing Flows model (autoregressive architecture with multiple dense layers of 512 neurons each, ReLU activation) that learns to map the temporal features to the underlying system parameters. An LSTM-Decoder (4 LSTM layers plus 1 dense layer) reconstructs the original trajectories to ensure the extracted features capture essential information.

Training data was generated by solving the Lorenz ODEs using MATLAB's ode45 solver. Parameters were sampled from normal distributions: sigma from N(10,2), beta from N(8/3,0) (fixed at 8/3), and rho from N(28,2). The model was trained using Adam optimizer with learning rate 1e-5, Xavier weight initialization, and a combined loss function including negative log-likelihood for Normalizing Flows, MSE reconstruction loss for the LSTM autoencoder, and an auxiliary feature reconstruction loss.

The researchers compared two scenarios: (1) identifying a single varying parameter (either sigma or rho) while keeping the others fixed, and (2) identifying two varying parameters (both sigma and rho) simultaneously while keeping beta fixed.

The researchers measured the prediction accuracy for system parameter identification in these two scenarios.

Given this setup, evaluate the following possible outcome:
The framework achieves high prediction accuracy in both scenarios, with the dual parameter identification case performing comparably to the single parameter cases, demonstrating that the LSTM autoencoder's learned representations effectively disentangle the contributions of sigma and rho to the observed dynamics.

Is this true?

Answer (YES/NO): NO